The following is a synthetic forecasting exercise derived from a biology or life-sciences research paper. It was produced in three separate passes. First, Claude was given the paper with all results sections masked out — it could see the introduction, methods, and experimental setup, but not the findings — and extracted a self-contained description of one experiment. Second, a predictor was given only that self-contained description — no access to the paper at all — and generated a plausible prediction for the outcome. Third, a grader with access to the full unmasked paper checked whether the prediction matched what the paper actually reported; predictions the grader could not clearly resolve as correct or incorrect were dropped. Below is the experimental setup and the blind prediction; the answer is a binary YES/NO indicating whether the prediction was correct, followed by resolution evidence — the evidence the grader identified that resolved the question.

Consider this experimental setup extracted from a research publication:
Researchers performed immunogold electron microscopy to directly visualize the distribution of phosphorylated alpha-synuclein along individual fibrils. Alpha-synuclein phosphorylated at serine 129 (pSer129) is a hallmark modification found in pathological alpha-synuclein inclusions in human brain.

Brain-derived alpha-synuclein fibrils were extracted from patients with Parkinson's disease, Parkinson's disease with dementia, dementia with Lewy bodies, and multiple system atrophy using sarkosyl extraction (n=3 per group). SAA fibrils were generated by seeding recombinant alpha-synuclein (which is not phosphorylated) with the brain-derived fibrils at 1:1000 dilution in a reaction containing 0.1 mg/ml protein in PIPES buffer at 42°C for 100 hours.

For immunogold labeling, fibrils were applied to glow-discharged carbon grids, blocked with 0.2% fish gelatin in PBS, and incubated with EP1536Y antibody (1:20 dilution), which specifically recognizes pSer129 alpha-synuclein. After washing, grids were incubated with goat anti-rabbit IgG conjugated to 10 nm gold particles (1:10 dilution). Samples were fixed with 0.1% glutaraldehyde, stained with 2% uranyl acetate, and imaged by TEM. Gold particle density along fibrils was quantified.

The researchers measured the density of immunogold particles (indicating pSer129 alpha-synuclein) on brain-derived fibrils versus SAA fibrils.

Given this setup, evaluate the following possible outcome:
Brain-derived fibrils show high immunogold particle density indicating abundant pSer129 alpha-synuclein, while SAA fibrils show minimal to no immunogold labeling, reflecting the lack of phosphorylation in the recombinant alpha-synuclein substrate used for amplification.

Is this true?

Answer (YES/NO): NO